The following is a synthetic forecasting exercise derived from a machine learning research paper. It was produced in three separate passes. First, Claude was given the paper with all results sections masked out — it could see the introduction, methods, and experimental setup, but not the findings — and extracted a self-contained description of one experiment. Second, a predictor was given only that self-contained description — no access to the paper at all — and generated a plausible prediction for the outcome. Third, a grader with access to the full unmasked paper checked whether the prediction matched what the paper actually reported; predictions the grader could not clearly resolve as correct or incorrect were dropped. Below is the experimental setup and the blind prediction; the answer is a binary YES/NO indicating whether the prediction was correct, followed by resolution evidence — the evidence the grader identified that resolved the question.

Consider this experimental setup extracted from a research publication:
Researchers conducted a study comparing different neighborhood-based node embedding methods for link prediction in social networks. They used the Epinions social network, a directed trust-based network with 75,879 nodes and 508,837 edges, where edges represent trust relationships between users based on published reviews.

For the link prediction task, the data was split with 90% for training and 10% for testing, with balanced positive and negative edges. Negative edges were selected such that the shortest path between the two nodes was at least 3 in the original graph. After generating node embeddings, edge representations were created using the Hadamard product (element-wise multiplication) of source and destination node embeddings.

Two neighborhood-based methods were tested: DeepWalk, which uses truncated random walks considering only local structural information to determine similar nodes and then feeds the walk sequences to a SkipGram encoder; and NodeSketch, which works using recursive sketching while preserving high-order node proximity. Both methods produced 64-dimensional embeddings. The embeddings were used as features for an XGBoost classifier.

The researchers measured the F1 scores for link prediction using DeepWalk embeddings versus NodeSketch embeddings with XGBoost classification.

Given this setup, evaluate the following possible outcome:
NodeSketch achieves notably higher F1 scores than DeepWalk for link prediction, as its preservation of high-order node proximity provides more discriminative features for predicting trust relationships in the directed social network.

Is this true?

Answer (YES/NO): YES